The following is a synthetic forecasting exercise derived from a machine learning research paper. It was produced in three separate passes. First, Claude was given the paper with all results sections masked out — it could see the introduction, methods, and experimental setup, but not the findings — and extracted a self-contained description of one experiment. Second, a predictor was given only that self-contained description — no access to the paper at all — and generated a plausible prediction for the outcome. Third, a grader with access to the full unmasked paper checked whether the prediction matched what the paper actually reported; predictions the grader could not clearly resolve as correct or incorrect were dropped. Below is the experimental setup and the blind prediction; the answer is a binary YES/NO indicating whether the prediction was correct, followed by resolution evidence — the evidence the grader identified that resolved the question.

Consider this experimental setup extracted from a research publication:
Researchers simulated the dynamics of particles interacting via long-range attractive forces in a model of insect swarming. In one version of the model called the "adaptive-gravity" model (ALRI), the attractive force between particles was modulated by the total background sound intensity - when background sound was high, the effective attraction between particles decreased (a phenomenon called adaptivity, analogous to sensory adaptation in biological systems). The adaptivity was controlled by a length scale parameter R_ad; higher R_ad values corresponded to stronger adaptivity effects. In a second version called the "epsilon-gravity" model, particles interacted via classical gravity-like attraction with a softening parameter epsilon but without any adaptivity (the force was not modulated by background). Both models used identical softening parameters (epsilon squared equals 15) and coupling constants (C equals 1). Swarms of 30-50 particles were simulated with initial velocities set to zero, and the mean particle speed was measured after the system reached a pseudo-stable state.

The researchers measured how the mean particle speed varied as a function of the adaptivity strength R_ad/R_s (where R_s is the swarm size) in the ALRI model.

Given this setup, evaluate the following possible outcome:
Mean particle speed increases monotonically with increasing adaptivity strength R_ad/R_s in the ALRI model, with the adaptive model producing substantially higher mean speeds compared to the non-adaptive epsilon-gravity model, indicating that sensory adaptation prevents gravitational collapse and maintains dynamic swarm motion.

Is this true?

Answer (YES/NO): NO